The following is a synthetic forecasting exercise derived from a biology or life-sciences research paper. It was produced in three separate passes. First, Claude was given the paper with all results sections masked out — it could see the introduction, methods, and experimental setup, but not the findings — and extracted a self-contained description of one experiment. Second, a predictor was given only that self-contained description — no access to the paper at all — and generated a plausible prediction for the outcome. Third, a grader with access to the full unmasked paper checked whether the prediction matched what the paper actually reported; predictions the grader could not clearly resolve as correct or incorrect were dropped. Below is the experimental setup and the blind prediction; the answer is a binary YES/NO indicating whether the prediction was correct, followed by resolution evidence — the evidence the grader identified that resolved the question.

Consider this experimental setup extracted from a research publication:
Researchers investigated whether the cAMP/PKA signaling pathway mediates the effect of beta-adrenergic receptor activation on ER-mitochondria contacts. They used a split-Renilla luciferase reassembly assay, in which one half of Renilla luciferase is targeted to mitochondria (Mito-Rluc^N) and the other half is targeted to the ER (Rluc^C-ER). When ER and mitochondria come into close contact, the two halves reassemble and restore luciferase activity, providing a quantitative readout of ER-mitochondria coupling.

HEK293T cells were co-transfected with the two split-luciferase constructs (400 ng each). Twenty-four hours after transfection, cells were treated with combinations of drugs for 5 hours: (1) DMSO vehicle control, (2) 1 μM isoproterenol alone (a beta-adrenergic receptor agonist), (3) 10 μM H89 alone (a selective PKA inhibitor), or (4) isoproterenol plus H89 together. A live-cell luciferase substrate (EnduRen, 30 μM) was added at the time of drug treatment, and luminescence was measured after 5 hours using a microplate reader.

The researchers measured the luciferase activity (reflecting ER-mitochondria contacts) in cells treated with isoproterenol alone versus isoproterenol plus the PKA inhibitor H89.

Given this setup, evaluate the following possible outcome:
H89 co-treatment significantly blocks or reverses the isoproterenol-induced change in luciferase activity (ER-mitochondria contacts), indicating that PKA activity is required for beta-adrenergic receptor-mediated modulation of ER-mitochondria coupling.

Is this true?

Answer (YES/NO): NO